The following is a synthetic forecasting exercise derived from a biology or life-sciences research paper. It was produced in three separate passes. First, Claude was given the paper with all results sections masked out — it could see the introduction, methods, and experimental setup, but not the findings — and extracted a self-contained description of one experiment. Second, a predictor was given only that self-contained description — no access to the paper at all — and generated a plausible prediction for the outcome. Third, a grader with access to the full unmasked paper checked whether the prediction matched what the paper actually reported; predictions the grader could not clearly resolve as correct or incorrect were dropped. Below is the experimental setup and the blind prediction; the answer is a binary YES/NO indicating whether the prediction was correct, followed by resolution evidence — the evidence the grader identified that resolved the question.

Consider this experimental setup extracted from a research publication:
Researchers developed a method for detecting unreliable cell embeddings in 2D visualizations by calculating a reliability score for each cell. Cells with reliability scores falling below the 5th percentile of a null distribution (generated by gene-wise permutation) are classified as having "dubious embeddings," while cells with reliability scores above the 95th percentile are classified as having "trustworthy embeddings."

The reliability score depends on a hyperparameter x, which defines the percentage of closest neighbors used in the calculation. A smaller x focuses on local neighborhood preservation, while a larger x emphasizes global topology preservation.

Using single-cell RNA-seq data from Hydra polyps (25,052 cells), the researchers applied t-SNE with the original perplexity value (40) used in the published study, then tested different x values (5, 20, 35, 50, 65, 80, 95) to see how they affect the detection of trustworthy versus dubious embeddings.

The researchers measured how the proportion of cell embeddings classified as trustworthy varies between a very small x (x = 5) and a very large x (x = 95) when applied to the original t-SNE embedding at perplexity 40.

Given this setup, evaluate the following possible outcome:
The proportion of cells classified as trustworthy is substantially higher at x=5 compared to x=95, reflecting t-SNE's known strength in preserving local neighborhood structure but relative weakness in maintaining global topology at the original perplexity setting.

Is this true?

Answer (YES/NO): YES